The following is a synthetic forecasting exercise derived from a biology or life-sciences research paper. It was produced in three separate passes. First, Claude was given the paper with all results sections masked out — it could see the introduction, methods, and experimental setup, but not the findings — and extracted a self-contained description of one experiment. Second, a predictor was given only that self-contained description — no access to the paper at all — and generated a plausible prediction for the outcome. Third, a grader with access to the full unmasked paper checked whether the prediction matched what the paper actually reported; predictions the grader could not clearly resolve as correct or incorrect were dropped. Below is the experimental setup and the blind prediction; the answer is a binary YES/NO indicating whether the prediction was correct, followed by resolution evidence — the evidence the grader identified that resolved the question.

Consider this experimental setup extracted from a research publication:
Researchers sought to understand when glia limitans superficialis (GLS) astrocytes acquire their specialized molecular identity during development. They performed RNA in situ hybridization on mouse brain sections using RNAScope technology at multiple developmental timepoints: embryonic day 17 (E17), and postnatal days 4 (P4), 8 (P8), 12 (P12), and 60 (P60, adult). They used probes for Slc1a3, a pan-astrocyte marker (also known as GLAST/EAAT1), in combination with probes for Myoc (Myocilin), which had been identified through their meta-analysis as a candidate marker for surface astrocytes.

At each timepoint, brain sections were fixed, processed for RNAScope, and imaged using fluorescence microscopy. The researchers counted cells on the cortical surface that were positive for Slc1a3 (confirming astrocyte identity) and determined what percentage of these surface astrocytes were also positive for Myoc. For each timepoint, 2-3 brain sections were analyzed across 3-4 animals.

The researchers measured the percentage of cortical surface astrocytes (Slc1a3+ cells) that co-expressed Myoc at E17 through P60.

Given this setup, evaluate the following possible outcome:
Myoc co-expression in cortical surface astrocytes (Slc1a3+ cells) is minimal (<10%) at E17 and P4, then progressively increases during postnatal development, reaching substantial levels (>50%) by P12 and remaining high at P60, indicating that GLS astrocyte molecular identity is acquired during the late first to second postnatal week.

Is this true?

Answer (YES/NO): NO